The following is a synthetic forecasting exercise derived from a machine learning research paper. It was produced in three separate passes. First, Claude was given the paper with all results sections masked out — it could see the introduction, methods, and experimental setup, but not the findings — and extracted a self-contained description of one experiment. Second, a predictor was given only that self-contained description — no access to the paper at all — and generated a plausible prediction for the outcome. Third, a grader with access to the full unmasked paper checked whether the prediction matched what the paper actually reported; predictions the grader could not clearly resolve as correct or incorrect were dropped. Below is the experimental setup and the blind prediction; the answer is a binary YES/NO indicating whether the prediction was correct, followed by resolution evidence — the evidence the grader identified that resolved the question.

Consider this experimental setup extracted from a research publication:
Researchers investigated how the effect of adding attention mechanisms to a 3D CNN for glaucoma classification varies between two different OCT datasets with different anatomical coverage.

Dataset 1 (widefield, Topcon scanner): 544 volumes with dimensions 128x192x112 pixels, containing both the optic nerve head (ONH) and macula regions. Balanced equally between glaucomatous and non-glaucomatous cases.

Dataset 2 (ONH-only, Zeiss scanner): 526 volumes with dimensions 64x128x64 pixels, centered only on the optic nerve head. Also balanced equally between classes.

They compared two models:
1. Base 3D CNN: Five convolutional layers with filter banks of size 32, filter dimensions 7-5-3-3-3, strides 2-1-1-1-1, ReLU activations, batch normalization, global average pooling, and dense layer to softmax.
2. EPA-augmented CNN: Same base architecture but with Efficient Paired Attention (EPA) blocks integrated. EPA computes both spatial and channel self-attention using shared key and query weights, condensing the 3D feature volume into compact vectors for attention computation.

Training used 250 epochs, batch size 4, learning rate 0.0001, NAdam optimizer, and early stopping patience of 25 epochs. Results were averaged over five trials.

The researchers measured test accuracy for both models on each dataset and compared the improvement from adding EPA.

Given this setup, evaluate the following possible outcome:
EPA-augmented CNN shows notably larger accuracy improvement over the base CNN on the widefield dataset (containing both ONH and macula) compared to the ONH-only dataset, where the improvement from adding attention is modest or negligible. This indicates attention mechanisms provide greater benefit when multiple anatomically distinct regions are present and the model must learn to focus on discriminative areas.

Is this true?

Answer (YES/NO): NO